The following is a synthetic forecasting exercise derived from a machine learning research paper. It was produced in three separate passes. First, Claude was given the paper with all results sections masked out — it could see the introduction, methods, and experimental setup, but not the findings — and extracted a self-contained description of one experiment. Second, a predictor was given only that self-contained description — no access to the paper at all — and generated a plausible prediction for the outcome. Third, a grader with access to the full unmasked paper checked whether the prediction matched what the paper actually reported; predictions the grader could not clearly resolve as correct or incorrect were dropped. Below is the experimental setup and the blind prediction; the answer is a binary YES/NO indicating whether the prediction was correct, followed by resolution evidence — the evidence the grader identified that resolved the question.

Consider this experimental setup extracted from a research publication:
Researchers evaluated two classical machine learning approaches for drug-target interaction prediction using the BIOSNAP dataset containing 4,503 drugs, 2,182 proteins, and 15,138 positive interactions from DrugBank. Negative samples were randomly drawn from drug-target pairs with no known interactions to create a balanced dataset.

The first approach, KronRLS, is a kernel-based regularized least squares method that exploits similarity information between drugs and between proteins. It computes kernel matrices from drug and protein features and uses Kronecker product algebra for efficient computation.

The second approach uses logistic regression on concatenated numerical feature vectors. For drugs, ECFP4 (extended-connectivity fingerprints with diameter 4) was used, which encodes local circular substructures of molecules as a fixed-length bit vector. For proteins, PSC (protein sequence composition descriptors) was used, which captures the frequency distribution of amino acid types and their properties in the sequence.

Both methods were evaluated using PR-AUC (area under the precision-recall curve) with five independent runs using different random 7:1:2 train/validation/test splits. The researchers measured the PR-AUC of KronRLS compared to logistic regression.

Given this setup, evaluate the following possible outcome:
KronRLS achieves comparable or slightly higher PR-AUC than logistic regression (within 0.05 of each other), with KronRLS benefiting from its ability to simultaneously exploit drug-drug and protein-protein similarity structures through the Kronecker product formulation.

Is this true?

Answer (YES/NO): NO